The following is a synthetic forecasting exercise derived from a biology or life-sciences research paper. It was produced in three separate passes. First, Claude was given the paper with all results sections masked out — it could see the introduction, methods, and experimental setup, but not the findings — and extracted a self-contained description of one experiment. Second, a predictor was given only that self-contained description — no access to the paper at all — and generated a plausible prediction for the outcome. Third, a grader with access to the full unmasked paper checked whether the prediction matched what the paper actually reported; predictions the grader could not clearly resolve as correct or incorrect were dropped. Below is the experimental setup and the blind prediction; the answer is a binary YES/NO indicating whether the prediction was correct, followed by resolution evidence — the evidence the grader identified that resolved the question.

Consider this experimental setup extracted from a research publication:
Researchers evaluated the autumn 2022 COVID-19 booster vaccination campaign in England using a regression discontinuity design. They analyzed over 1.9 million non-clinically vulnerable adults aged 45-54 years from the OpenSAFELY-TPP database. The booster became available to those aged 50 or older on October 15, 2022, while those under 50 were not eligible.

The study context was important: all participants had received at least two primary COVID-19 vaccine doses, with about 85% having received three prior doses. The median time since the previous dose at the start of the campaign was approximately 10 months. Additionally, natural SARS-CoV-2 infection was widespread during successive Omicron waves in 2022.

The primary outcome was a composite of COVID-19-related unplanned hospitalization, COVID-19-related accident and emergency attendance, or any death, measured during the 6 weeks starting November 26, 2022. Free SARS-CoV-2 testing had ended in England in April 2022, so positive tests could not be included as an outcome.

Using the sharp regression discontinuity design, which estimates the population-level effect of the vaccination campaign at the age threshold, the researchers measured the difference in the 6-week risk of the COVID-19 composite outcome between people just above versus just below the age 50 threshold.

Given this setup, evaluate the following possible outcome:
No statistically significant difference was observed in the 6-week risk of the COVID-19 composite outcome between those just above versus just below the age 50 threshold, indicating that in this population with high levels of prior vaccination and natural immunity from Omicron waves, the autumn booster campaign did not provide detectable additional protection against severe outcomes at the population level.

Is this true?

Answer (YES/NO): YES